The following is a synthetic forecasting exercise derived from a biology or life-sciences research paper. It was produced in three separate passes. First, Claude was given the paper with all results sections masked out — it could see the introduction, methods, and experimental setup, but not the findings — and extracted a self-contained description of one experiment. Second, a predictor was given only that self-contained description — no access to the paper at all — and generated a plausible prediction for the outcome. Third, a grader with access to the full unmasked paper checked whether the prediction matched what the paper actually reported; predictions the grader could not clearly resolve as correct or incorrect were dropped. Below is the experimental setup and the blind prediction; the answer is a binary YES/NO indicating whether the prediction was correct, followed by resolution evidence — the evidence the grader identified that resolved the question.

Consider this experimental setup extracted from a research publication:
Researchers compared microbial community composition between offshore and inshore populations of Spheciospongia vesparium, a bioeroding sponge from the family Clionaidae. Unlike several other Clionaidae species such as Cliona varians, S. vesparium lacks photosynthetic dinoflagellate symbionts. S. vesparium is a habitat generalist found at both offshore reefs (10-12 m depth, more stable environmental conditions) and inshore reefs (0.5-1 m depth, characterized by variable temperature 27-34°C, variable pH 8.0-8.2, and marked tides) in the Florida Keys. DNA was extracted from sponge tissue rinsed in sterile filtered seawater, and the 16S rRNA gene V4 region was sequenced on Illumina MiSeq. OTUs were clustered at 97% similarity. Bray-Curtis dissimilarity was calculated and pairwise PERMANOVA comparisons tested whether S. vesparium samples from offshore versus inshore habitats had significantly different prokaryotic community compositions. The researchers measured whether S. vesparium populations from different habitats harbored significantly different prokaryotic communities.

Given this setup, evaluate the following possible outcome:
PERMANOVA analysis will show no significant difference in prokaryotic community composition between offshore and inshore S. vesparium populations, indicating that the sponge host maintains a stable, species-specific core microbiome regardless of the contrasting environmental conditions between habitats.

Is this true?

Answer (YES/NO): NO